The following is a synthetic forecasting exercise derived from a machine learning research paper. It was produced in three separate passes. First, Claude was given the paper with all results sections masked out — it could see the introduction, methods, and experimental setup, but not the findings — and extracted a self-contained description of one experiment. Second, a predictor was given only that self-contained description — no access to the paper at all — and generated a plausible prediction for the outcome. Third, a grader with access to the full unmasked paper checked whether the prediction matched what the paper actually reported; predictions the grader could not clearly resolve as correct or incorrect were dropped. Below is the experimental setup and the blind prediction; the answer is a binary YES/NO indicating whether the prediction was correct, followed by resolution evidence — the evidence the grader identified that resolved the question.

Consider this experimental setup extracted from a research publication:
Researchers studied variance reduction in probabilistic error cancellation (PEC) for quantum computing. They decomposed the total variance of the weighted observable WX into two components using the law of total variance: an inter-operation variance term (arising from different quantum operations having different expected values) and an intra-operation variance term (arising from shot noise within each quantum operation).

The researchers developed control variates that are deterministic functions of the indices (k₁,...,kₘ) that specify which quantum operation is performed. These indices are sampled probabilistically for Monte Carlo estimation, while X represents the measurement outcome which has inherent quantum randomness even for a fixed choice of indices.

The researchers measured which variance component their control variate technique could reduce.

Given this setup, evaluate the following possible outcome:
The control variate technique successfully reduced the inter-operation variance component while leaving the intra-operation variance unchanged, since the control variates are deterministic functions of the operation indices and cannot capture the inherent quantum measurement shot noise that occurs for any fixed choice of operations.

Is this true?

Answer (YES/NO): YES